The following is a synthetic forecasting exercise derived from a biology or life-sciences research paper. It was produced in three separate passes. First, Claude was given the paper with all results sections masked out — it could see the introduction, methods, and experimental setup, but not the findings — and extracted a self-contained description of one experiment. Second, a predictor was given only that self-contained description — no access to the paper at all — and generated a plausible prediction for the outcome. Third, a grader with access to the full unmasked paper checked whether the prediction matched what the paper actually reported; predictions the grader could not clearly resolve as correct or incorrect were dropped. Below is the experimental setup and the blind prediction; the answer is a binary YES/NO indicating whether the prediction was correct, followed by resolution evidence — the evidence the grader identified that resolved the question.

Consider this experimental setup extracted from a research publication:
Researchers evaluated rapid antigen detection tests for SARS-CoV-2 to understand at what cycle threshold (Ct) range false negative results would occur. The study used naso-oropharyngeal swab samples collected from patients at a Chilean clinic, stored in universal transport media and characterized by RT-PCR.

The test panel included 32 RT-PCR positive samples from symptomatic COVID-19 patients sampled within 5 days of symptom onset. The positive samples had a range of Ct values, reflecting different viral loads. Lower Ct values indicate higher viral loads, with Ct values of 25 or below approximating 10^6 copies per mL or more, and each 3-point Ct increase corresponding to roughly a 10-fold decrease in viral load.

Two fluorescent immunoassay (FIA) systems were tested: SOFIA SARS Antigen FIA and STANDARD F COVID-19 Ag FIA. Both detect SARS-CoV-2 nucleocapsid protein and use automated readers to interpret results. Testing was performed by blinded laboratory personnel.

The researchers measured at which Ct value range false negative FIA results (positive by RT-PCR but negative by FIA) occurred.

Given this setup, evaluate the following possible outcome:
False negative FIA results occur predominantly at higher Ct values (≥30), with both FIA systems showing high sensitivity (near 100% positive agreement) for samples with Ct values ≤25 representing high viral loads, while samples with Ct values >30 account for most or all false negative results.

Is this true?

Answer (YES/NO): YES